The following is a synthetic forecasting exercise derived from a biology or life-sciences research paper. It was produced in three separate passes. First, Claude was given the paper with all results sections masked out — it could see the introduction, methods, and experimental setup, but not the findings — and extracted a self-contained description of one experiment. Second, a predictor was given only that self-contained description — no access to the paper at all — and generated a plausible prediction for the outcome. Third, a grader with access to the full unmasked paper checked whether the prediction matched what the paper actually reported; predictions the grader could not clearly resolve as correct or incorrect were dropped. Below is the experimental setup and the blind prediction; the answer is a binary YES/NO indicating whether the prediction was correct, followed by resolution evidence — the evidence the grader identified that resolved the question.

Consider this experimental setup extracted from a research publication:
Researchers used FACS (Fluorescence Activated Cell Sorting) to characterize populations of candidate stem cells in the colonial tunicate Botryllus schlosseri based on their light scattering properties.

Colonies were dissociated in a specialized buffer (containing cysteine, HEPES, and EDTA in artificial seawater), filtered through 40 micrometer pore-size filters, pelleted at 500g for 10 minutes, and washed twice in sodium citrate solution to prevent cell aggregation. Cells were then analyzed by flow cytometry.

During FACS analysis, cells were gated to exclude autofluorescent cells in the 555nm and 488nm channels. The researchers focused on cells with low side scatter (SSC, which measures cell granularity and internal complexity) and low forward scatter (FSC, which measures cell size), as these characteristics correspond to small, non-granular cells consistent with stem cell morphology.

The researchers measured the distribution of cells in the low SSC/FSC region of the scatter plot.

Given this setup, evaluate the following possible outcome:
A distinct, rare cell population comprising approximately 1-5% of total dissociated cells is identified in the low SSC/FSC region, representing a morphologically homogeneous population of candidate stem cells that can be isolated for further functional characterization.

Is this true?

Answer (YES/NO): NO